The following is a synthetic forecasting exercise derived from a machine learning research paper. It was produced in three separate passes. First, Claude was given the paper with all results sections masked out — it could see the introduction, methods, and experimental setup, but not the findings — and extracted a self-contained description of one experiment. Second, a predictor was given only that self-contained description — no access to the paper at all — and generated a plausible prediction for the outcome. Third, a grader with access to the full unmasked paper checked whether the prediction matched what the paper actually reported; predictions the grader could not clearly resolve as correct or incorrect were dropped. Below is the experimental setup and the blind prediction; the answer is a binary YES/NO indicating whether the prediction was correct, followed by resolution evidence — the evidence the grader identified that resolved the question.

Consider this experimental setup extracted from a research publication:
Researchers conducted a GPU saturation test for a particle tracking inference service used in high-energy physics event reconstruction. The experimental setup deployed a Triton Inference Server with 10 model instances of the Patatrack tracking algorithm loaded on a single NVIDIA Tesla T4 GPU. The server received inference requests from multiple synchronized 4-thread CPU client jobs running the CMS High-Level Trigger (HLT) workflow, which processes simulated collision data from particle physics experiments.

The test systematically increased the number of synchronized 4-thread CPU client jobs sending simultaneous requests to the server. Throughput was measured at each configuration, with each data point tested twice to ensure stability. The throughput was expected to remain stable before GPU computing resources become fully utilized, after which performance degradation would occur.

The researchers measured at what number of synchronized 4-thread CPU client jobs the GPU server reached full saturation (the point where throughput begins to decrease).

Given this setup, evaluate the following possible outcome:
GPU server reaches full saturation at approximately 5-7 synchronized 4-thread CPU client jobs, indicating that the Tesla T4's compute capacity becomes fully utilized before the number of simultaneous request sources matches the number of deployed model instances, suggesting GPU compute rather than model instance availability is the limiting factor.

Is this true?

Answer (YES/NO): NO